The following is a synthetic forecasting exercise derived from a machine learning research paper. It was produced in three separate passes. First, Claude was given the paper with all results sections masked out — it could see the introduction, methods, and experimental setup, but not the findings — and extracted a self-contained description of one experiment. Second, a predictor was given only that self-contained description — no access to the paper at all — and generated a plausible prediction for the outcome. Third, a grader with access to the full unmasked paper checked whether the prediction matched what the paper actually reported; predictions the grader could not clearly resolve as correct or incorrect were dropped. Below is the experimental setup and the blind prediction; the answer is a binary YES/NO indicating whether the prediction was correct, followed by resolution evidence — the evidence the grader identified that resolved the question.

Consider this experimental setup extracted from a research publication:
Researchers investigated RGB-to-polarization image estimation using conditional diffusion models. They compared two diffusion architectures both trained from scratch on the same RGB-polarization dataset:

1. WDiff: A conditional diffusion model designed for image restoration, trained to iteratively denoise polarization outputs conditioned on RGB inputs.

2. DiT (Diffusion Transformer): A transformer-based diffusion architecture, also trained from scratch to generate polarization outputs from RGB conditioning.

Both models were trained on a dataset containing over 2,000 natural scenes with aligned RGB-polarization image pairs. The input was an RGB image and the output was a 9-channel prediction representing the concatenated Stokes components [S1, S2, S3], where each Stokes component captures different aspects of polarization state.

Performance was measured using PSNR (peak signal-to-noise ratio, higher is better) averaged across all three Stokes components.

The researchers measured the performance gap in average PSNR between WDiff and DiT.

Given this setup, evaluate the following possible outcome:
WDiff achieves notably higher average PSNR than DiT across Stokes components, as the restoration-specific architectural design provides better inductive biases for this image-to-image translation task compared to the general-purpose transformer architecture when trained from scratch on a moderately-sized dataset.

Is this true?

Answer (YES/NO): NO